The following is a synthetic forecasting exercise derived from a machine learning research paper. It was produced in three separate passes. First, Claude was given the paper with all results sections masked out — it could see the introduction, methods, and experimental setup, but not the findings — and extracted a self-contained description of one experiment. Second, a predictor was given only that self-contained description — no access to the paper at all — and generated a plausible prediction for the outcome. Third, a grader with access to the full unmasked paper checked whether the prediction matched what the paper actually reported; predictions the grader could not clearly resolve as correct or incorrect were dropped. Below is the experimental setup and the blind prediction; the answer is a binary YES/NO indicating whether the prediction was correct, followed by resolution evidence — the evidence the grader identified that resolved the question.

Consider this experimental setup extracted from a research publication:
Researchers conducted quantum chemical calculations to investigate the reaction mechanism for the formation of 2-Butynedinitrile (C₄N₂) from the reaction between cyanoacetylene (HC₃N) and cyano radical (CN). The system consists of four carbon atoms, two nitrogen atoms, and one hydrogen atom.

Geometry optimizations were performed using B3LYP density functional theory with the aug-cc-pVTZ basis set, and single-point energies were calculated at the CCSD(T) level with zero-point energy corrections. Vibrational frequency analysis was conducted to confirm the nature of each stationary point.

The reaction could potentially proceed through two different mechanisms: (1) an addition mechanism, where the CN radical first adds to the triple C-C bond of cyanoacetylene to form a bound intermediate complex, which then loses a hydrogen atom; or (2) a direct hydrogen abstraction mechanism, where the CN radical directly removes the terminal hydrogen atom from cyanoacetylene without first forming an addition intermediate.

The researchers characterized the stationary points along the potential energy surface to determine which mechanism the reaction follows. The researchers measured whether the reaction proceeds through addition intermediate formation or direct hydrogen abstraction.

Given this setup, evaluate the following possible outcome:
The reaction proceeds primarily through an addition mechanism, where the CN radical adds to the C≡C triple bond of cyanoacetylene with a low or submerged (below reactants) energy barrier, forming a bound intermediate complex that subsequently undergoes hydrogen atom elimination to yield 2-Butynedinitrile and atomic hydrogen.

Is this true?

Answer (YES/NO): YES